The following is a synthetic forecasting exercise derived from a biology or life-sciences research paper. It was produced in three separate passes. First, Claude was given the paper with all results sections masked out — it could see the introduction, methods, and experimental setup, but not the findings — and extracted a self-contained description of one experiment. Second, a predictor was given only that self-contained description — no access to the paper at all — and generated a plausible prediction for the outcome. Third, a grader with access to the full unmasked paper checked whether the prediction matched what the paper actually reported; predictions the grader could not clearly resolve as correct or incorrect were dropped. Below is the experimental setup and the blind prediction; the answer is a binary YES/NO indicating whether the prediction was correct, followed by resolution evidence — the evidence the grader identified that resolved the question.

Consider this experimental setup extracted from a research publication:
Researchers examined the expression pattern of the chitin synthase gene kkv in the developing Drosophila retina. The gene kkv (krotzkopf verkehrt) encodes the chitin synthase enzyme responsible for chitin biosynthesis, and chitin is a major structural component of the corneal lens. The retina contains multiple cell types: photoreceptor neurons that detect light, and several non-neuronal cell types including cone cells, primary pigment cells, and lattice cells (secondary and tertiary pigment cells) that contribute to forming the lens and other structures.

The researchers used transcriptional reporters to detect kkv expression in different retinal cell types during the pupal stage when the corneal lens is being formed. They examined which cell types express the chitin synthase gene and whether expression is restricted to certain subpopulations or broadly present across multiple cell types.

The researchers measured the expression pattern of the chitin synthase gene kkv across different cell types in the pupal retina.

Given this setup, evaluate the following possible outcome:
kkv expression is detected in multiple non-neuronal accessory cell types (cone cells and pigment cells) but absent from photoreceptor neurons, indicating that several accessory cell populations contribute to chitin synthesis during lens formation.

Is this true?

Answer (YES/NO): YES